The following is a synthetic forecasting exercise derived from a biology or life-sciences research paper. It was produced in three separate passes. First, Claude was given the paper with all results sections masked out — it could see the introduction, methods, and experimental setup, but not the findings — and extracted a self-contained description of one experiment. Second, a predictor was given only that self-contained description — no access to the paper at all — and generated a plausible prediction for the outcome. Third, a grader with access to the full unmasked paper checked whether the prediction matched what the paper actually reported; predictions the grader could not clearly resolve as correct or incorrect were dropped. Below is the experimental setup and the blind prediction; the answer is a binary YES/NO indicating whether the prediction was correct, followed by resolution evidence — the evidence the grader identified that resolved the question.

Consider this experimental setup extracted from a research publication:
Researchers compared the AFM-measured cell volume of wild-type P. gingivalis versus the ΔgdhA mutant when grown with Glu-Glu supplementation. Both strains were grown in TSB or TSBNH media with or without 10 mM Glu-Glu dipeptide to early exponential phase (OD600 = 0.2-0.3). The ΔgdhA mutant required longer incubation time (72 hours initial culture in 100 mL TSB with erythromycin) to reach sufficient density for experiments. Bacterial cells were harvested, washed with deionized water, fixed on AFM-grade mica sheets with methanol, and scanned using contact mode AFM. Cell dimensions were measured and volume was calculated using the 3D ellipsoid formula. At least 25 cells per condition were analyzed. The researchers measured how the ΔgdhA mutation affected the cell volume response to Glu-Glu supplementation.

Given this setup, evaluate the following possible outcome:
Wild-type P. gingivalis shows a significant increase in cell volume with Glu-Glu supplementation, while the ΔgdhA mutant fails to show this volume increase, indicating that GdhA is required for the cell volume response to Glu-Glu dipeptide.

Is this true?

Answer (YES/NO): YES